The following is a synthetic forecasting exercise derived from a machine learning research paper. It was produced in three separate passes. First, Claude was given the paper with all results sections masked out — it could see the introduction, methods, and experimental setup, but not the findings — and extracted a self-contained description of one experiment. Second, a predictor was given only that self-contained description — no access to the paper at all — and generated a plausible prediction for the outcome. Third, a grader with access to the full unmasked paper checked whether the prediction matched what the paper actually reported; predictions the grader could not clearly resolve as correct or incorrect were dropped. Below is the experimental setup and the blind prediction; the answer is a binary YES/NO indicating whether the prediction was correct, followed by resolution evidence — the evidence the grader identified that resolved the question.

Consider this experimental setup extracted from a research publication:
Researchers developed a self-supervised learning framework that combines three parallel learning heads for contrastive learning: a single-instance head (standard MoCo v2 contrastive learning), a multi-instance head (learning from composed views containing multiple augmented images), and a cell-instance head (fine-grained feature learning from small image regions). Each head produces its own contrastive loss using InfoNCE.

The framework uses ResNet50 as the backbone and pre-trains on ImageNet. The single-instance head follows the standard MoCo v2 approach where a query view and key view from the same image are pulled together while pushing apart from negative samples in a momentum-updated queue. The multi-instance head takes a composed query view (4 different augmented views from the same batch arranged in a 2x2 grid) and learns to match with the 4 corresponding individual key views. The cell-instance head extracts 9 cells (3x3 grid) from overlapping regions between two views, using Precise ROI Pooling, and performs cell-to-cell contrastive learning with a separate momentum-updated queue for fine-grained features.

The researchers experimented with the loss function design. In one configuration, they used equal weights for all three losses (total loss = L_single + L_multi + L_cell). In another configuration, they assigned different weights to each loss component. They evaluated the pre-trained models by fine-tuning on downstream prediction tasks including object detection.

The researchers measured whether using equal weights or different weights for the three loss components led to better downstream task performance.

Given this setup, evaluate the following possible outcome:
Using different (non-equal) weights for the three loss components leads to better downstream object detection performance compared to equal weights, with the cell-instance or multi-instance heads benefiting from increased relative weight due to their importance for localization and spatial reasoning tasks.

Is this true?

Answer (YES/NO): NO